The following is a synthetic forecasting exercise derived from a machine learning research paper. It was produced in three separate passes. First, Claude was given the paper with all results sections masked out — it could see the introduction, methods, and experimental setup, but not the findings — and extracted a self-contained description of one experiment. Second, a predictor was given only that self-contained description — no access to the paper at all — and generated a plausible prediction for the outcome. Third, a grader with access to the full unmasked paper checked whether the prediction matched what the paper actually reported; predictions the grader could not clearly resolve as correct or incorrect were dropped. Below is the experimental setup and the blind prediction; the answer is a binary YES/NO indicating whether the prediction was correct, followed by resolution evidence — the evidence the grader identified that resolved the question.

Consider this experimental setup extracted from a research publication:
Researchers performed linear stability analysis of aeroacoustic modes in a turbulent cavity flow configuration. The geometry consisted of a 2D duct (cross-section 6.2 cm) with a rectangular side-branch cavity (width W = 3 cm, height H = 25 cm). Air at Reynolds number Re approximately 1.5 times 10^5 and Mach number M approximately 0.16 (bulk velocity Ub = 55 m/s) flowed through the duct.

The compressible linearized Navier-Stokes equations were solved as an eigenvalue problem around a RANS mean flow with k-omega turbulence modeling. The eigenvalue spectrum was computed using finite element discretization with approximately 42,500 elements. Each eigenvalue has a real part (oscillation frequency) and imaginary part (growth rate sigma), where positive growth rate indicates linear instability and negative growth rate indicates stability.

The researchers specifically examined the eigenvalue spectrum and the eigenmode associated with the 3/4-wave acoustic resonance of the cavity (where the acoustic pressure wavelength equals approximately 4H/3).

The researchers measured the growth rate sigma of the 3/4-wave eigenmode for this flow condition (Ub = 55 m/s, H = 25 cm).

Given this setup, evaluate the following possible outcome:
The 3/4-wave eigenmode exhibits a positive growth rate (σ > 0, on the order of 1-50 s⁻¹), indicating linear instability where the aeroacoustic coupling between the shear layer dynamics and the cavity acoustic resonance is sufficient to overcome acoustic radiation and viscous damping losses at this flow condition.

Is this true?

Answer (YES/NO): NO